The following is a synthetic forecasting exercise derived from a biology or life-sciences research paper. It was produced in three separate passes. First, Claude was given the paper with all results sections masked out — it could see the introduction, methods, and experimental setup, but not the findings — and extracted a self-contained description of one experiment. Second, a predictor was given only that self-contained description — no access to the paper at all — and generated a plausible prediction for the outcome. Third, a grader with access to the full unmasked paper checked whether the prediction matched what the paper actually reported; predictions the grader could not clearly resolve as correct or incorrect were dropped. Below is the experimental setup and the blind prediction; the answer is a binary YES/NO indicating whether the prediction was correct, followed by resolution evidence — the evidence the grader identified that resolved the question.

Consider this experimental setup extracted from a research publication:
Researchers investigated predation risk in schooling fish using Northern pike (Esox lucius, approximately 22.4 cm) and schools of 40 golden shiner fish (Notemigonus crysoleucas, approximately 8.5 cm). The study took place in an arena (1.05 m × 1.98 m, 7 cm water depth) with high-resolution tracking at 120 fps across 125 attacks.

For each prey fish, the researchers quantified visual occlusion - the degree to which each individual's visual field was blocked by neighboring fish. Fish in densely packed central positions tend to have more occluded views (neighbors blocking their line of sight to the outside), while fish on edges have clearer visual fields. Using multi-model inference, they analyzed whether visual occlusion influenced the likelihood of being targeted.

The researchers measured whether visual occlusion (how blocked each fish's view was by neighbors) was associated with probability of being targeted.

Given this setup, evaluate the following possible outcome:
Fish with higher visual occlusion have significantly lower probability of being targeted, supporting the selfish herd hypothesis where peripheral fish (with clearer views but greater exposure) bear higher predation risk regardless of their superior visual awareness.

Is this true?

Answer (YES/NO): NO